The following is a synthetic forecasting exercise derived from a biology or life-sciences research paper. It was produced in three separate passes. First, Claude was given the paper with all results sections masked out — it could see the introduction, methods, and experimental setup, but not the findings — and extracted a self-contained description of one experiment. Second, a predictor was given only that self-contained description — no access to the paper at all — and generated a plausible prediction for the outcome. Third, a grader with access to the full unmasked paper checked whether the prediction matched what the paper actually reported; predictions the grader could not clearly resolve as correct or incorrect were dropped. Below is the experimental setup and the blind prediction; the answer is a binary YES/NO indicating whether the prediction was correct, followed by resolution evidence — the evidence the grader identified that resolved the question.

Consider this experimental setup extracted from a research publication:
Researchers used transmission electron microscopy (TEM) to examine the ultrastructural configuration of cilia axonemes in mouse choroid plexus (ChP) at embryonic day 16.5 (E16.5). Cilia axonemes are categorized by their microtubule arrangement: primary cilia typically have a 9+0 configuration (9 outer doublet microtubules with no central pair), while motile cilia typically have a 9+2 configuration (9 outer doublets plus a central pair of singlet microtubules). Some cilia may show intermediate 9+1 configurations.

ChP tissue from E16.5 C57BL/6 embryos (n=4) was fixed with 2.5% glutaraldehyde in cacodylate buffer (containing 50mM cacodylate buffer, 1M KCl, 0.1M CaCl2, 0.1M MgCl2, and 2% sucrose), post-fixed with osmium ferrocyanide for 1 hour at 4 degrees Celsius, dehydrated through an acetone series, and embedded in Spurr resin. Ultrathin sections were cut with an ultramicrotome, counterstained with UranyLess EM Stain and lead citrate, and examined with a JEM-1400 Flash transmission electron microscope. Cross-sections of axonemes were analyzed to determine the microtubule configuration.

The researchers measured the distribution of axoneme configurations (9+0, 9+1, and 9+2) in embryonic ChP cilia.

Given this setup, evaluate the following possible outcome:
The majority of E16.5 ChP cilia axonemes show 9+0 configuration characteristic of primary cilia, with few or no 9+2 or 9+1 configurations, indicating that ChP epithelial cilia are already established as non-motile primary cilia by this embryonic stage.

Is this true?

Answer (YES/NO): NO